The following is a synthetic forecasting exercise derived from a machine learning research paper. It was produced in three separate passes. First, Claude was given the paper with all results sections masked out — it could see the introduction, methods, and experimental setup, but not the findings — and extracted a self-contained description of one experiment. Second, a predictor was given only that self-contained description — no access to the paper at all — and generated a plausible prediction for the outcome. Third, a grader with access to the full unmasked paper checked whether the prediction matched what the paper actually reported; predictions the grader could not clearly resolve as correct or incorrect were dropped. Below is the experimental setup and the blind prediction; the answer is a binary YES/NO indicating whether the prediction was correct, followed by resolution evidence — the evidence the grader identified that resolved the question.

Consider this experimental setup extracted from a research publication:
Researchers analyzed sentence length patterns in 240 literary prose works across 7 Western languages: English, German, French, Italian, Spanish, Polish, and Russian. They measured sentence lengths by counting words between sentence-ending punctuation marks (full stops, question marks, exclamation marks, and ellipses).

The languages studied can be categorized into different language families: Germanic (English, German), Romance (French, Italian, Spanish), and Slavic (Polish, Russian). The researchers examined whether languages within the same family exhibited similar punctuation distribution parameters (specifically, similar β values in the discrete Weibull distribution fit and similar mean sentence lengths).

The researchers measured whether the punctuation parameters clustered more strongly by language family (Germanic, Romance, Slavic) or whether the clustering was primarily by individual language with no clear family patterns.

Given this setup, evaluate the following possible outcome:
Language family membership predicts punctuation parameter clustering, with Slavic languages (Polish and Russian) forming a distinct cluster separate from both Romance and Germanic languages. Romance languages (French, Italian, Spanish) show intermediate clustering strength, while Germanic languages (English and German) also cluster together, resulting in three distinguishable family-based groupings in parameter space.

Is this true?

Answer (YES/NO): NO